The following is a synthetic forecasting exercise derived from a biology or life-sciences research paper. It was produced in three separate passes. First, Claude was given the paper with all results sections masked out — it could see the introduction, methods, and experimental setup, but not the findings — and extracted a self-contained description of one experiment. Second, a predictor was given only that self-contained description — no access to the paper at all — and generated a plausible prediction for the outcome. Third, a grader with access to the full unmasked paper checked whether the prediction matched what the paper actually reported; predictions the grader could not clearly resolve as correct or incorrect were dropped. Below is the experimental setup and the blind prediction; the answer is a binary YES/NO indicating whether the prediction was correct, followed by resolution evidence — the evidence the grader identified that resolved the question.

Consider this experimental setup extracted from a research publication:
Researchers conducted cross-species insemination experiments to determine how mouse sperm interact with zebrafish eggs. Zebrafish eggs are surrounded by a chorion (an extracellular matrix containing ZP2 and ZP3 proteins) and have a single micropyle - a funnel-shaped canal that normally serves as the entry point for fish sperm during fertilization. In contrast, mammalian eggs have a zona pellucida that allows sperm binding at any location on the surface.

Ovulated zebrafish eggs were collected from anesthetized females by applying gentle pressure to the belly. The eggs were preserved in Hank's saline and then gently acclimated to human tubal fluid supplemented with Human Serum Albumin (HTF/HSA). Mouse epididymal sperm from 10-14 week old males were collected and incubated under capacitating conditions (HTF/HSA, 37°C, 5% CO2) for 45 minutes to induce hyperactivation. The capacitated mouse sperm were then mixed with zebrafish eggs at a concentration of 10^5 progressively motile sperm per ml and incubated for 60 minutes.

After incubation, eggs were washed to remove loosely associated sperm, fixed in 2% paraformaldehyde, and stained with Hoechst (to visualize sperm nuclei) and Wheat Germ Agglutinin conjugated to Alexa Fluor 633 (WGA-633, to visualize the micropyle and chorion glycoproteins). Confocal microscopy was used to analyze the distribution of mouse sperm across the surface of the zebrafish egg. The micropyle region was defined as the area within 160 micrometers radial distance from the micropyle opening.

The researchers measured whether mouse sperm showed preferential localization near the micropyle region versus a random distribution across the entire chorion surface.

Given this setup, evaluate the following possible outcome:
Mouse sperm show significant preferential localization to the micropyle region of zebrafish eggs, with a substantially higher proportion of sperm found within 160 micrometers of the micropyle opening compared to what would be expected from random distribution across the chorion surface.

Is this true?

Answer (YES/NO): YES